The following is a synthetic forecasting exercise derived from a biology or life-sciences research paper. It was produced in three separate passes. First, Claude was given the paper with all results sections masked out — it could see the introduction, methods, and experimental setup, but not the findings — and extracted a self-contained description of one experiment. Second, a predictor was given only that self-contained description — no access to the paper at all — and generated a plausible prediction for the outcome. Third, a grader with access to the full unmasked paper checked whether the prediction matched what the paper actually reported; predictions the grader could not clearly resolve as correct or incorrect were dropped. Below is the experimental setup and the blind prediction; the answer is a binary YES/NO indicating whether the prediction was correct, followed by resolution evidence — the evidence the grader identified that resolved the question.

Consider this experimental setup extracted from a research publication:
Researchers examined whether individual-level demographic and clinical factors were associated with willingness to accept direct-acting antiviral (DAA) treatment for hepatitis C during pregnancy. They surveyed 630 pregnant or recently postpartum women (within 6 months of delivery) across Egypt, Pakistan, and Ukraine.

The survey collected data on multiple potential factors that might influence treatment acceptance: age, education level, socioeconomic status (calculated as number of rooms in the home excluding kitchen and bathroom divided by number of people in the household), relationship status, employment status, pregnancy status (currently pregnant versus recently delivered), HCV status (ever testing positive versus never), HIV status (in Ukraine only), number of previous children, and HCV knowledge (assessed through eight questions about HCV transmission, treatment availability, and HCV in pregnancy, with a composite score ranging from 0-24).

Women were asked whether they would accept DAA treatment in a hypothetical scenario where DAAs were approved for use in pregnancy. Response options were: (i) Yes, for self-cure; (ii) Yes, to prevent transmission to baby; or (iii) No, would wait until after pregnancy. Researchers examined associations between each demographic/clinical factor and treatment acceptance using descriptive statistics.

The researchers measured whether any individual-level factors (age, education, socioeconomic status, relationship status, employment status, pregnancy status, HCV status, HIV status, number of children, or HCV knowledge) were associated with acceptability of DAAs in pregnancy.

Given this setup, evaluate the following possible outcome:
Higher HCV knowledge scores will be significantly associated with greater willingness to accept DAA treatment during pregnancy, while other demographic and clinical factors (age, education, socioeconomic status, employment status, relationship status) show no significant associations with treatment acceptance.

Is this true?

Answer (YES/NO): NO